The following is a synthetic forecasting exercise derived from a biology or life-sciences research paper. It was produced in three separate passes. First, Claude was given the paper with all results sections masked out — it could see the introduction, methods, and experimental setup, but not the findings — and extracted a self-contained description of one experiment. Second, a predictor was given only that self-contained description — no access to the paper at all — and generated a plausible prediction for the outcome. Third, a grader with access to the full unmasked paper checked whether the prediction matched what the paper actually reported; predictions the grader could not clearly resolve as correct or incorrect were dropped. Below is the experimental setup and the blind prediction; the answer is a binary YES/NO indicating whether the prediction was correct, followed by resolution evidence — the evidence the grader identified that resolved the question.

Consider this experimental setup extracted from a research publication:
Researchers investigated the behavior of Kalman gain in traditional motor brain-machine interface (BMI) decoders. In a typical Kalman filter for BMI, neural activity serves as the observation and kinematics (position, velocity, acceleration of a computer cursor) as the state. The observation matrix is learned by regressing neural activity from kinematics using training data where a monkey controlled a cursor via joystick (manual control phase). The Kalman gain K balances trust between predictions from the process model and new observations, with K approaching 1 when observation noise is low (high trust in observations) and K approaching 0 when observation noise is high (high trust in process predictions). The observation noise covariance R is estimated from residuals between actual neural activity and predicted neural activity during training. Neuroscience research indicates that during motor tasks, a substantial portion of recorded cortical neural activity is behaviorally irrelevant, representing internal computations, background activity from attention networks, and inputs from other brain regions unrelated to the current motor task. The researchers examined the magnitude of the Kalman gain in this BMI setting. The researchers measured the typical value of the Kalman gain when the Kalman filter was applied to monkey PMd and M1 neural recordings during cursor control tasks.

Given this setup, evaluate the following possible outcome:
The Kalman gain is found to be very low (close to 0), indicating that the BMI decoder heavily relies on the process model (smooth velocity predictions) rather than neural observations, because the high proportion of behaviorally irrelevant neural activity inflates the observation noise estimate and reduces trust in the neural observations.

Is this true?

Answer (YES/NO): YES